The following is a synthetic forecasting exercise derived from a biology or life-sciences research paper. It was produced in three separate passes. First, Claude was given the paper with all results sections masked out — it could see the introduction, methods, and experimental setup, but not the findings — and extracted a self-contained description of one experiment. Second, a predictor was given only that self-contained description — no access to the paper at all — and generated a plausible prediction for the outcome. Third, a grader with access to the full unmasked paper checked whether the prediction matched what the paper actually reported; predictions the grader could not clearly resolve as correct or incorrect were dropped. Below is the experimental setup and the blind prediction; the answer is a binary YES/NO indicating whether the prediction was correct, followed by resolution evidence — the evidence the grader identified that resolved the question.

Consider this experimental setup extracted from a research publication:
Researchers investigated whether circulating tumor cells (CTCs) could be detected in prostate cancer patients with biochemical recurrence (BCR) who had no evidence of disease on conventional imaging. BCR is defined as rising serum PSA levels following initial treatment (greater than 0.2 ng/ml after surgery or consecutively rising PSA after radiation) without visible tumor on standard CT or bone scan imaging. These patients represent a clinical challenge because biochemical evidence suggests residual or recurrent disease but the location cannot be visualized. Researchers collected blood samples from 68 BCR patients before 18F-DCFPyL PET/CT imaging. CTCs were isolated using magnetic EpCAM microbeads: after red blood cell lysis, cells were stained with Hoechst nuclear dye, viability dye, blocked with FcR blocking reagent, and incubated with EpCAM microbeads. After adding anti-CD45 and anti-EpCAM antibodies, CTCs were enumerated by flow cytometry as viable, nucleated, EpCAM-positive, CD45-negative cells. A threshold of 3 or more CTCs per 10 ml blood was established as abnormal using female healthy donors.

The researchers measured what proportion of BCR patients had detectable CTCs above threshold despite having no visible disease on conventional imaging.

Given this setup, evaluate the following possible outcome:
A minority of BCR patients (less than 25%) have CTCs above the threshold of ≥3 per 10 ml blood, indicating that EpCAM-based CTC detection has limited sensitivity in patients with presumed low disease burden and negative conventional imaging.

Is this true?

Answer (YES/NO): YES